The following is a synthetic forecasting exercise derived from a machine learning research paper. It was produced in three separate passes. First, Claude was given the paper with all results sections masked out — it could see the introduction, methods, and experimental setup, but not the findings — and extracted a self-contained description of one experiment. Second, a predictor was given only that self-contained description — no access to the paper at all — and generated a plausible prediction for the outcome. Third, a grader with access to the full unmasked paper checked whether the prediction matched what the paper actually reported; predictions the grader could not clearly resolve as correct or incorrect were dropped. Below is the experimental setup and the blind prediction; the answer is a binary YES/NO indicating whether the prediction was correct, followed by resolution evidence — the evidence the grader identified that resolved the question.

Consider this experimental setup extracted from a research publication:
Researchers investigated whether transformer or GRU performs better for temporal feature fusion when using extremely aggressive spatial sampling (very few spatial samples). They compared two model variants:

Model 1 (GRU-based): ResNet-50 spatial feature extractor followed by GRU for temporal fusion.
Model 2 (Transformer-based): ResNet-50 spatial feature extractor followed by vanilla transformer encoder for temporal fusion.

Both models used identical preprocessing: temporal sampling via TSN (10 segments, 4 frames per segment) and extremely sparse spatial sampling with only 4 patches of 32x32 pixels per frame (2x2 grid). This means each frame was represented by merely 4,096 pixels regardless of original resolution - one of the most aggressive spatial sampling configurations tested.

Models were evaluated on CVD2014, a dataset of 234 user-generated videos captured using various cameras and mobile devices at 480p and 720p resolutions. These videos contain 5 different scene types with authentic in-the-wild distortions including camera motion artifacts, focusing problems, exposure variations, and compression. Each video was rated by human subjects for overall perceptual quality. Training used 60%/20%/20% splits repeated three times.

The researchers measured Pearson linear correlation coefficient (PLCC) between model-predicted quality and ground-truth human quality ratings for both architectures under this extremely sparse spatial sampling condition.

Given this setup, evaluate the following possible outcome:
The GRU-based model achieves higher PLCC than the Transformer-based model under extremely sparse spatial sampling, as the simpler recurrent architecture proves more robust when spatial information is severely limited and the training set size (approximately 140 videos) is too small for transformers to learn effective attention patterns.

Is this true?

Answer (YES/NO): NO